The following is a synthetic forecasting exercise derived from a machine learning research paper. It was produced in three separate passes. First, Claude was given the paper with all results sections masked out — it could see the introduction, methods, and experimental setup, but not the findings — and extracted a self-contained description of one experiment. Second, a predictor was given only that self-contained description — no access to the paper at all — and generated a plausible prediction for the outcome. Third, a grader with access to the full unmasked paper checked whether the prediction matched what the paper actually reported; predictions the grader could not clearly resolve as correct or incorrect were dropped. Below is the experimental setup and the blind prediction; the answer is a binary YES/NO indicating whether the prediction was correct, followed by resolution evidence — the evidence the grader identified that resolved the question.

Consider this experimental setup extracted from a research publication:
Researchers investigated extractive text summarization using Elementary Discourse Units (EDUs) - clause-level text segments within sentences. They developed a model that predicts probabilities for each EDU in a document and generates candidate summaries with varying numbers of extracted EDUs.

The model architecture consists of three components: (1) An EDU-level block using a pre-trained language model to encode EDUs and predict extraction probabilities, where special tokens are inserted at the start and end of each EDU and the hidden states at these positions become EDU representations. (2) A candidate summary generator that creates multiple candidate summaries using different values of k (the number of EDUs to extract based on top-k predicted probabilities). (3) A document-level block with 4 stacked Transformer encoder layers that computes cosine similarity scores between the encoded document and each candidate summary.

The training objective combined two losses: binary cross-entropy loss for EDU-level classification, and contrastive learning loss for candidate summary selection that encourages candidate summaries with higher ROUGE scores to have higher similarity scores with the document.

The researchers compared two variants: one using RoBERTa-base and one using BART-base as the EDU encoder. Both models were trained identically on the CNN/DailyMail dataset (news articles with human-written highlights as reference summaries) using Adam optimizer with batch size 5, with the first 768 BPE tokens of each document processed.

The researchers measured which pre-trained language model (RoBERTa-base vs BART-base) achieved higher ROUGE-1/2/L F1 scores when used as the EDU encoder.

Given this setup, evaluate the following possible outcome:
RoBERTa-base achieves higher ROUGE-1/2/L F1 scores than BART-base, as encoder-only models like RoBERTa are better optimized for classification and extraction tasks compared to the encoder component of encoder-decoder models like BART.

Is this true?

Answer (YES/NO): YES